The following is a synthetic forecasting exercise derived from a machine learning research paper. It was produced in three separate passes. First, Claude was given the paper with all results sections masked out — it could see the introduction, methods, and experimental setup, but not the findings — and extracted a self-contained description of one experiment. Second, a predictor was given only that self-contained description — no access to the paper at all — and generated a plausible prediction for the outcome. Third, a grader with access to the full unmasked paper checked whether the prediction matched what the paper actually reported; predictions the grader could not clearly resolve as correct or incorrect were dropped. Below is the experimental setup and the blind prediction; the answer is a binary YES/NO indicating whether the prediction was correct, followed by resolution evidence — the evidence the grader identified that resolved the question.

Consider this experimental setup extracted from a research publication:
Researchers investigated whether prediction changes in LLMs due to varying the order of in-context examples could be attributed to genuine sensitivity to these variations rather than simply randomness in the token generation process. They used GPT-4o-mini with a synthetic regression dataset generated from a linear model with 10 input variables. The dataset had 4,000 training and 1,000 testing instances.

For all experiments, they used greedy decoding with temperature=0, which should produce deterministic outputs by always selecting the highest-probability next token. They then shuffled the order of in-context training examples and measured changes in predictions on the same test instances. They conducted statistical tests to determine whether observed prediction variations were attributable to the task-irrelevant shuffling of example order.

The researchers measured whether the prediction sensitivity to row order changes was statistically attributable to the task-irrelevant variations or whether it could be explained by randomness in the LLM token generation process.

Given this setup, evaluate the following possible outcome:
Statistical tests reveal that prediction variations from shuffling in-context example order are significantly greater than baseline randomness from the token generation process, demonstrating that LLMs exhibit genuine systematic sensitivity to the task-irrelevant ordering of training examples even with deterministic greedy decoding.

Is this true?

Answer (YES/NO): YES